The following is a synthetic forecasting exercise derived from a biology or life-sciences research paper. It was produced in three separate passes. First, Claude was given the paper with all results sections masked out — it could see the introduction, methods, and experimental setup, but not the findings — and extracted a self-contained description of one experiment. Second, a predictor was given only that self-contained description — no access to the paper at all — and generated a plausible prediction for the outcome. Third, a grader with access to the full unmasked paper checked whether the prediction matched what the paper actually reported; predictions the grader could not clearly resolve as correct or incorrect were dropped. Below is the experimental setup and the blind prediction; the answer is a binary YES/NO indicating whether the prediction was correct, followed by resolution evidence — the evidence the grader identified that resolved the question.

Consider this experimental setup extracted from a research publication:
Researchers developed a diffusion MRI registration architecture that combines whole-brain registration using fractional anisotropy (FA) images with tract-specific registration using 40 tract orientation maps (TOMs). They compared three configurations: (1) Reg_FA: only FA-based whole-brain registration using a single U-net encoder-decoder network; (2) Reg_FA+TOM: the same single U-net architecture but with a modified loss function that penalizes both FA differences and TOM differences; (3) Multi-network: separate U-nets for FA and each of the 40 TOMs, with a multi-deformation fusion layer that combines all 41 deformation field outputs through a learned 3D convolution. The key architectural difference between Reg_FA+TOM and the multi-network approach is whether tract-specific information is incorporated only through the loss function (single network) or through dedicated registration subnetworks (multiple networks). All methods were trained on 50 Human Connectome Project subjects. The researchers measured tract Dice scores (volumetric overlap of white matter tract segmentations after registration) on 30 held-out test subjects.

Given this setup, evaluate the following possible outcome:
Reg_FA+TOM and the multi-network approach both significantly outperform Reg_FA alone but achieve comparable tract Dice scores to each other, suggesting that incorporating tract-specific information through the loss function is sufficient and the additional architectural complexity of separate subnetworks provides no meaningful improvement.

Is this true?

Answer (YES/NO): NO